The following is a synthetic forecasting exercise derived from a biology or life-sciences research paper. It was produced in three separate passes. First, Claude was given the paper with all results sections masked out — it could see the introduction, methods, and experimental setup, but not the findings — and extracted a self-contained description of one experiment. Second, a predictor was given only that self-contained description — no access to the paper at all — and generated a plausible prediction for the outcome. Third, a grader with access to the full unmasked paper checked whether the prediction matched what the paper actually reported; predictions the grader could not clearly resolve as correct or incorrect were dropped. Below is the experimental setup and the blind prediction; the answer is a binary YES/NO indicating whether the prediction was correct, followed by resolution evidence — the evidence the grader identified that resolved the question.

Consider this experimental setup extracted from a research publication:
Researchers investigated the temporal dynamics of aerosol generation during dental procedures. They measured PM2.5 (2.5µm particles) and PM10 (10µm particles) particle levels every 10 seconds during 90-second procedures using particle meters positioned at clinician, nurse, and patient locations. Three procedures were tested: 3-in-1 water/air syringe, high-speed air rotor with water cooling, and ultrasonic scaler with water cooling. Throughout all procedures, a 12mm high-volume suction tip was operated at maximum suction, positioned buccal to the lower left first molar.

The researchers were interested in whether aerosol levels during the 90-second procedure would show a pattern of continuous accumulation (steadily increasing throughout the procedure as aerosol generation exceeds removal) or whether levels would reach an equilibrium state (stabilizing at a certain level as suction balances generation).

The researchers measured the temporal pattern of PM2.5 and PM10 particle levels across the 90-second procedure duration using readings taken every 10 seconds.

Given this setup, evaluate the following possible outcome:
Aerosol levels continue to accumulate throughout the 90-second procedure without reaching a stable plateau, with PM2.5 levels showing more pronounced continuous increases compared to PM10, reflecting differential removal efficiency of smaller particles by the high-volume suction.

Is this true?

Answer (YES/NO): NO